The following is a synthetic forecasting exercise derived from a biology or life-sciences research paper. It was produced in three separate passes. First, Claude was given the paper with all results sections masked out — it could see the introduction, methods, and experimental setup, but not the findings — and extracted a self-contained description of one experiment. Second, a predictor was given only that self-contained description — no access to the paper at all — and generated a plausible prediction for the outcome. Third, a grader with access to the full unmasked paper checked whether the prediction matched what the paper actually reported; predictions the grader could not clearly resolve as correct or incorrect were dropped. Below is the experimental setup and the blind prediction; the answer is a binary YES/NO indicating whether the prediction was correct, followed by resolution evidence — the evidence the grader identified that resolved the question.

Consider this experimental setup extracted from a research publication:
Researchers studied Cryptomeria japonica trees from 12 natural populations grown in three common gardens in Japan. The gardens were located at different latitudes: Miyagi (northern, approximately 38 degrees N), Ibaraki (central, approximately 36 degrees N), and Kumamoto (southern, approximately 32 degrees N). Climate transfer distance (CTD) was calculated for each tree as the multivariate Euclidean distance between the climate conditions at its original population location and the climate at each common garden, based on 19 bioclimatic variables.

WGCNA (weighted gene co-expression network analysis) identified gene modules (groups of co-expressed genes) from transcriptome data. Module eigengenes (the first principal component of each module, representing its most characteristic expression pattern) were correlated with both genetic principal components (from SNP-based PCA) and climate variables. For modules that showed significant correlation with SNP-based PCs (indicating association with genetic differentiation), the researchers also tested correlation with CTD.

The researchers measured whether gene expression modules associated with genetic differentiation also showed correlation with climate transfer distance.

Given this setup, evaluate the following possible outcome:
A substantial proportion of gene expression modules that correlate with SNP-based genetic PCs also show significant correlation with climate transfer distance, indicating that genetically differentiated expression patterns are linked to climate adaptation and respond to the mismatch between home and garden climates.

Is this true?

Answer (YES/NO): NO